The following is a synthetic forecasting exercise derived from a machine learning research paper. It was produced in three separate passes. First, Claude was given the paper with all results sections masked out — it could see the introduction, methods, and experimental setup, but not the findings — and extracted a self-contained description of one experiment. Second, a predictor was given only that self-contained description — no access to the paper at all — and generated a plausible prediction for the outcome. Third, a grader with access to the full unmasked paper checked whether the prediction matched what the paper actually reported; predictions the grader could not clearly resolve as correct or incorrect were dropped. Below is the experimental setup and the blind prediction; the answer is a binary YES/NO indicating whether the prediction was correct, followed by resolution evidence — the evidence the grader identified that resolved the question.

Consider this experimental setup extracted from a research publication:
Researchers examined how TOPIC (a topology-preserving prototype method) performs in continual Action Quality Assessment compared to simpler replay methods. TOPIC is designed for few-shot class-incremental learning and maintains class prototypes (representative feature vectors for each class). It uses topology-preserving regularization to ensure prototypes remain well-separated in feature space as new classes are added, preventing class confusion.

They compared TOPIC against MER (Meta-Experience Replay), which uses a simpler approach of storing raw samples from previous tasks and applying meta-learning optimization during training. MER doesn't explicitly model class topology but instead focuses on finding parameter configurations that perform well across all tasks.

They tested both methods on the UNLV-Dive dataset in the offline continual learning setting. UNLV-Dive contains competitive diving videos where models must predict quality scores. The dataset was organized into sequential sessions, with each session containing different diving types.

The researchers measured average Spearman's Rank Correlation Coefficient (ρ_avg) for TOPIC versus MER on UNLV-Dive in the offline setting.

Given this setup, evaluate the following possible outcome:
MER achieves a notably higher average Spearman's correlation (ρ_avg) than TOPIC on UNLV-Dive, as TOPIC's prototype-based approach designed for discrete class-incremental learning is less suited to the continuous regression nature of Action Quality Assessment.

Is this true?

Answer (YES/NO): YES